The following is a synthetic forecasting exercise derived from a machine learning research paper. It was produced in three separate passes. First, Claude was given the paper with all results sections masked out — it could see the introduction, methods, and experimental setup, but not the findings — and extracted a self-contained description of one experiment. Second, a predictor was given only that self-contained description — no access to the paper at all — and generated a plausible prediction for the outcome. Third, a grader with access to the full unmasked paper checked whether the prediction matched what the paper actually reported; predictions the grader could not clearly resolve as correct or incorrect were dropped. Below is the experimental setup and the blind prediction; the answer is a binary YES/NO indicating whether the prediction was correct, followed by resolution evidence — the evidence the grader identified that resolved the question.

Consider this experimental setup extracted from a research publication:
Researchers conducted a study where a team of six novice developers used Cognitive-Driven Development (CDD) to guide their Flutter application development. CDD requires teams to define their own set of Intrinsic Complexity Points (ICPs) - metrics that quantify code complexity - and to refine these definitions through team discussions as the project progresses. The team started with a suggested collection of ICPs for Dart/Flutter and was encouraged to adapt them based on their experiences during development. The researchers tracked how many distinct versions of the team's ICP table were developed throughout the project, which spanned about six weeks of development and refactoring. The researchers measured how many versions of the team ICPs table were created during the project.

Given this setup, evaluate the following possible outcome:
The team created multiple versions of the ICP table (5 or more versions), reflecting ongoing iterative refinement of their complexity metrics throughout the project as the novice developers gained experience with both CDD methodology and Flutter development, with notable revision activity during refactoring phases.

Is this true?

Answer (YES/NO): NO